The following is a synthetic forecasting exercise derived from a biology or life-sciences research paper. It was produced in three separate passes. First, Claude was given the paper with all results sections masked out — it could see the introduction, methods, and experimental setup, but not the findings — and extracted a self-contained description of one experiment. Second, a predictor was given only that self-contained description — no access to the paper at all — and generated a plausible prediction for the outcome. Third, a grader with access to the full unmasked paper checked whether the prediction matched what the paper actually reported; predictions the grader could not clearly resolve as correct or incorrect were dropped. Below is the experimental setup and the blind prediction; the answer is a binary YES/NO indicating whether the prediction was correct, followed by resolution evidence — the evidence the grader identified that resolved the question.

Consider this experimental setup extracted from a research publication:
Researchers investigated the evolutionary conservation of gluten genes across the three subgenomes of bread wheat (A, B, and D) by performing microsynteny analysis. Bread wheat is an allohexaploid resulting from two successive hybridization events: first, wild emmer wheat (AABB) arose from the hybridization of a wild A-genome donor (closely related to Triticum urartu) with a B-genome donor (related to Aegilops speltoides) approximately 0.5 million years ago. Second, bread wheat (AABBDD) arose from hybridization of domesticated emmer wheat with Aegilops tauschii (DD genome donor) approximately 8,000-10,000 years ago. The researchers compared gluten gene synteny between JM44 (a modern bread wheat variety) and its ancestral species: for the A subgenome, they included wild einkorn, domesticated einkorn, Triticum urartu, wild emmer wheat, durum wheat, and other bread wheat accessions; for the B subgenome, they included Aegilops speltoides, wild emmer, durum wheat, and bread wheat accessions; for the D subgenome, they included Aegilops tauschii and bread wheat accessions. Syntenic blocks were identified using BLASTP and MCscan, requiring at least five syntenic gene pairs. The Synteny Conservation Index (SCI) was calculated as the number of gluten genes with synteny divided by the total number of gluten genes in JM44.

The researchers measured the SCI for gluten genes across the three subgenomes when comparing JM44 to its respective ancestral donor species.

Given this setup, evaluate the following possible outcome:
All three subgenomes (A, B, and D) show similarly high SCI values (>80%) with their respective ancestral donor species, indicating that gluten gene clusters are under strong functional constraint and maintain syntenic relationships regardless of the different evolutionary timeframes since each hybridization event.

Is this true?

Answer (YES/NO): NO